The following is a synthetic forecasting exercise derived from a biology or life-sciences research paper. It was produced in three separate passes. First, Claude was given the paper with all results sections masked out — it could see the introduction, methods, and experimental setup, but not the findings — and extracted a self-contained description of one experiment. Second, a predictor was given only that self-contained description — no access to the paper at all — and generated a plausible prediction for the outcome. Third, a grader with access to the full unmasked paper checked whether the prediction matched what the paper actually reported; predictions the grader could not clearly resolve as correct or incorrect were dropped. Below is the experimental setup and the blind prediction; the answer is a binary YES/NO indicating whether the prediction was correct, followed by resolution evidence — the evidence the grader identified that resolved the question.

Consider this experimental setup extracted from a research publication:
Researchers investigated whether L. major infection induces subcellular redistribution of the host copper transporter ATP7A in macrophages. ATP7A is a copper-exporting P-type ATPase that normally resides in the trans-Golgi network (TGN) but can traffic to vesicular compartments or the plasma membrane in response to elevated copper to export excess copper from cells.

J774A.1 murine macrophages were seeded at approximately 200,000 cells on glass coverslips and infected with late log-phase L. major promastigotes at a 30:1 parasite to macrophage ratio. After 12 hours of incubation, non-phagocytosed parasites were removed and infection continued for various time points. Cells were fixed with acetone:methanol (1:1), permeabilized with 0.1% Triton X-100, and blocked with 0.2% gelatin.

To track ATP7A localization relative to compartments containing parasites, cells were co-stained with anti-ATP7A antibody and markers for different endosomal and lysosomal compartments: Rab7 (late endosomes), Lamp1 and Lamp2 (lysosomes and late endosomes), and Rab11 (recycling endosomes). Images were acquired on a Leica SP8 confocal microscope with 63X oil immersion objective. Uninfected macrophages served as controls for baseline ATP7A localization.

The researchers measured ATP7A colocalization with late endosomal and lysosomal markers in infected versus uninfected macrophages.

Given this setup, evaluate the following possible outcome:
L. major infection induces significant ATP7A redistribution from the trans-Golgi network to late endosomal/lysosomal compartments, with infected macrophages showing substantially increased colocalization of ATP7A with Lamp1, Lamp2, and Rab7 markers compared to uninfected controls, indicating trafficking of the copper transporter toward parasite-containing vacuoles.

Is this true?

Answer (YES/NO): YES